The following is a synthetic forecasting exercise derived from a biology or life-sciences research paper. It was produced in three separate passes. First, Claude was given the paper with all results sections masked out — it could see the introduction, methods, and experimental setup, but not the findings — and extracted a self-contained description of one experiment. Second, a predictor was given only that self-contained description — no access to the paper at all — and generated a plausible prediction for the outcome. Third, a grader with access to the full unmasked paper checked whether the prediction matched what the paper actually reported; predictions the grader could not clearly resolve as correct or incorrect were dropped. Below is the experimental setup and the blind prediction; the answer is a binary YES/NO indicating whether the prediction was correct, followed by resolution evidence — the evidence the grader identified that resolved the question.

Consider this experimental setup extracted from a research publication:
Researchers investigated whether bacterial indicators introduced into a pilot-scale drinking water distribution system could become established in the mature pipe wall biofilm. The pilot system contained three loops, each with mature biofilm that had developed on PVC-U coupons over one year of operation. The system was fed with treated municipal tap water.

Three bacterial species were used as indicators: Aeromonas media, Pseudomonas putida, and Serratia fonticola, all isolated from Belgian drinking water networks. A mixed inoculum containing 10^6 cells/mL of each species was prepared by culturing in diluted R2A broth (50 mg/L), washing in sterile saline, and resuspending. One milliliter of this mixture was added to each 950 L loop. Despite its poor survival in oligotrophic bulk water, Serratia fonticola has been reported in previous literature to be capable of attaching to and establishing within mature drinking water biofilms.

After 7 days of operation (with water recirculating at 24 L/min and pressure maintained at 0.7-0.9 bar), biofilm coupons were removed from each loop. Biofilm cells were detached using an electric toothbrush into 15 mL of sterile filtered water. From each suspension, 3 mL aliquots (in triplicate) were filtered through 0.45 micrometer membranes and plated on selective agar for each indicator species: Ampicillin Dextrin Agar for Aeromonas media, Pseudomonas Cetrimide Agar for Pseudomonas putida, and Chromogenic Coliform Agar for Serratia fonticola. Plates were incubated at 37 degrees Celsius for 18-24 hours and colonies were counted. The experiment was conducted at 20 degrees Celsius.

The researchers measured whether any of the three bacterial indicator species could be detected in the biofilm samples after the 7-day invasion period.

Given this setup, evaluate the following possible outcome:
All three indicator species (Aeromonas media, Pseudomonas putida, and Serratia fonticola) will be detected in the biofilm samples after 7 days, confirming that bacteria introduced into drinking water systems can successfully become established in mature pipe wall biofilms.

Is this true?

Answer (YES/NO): NO